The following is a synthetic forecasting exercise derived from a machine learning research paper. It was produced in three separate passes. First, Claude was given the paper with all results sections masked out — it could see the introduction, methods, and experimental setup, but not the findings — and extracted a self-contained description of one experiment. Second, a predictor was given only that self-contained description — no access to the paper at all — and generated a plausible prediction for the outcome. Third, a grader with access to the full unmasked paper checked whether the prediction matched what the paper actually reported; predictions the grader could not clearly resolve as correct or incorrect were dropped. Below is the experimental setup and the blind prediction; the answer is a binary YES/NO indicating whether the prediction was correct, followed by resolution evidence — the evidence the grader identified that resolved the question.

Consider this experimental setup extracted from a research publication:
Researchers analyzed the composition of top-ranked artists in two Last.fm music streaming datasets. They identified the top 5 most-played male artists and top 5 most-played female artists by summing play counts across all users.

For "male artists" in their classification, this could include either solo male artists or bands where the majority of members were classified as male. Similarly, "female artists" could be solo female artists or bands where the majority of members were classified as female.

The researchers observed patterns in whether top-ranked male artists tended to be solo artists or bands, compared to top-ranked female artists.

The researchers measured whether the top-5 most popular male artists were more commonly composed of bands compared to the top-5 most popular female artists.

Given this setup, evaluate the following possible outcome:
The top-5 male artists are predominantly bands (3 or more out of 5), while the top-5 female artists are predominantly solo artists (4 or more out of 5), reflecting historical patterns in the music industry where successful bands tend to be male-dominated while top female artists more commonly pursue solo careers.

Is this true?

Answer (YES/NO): YES